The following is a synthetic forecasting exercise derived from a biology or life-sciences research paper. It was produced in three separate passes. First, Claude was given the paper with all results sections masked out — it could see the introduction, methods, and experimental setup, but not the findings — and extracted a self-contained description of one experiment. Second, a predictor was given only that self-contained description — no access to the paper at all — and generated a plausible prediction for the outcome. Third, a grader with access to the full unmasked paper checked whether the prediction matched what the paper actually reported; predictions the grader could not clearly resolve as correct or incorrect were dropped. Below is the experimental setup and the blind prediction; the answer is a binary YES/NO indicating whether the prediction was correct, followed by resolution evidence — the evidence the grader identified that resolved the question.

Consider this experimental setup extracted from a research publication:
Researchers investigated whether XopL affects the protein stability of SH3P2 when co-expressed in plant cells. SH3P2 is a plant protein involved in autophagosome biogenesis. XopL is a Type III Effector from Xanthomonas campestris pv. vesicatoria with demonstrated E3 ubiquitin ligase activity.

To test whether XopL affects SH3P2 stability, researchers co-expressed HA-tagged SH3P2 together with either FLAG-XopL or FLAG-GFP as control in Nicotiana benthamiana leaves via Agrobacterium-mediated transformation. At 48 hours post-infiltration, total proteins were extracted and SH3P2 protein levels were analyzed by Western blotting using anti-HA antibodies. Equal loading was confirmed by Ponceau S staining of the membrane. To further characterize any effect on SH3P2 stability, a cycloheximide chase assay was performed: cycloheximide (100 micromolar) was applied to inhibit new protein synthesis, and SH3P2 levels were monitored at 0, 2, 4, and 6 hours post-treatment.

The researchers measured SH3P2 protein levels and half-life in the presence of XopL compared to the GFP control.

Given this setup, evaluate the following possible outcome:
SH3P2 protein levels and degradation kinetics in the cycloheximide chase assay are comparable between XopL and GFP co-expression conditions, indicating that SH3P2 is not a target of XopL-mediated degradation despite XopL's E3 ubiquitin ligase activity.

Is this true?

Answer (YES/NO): NO